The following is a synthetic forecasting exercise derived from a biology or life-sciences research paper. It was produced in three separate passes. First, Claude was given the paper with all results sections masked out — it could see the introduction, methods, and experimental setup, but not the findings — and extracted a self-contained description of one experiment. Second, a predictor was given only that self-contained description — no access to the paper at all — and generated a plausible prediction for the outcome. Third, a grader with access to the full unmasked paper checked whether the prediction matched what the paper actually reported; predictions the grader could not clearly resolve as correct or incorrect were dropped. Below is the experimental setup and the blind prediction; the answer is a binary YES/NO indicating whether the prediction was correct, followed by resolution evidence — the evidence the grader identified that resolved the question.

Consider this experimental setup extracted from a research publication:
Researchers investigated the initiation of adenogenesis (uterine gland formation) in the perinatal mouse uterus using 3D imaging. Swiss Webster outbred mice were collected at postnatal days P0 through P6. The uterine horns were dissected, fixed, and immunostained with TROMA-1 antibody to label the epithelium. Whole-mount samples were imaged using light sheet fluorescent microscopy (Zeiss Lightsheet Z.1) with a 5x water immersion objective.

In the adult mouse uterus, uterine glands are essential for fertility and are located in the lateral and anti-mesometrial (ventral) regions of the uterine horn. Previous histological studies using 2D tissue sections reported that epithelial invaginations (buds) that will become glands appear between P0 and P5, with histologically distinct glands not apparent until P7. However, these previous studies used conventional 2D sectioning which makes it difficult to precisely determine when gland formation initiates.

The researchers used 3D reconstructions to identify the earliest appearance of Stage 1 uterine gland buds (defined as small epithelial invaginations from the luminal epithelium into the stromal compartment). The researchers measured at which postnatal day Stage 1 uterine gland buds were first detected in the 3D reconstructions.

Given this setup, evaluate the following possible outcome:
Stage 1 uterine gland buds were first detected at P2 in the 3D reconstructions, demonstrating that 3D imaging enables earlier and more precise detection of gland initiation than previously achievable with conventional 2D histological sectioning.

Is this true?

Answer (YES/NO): NO